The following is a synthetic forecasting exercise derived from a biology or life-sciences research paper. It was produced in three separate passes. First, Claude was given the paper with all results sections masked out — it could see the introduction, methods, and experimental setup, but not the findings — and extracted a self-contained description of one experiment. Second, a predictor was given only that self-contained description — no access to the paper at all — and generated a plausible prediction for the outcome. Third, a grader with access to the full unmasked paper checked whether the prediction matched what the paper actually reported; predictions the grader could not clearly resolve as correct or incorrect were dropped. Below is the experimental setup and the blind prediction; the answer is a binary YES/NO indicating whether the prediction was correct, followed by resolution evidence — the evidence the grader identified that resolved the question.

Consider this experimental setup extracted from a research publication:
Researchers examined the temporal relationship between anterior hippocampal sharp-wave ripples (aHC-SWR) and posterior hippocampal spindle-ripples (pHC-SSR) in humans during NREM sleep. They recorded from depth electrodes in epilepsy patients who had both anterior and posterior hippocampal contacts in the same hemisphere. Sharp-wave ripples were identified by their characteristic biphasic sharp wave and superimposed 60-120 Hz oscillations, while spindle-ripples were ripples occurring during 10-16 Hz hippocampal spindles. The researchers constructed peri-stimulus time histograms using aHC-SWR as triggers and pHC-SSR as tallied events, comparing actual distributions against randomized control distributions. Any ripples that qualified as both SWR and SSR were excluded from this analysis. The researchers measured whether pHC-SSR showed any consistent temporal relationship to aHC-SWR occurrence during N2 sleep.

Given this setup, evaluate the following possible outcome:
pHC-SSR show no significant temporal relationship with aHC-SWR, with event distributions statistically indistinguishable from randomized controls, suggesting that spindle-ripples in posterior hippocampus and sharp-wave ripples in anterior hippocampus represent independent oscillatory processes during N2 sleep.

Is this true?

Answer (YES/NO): NO